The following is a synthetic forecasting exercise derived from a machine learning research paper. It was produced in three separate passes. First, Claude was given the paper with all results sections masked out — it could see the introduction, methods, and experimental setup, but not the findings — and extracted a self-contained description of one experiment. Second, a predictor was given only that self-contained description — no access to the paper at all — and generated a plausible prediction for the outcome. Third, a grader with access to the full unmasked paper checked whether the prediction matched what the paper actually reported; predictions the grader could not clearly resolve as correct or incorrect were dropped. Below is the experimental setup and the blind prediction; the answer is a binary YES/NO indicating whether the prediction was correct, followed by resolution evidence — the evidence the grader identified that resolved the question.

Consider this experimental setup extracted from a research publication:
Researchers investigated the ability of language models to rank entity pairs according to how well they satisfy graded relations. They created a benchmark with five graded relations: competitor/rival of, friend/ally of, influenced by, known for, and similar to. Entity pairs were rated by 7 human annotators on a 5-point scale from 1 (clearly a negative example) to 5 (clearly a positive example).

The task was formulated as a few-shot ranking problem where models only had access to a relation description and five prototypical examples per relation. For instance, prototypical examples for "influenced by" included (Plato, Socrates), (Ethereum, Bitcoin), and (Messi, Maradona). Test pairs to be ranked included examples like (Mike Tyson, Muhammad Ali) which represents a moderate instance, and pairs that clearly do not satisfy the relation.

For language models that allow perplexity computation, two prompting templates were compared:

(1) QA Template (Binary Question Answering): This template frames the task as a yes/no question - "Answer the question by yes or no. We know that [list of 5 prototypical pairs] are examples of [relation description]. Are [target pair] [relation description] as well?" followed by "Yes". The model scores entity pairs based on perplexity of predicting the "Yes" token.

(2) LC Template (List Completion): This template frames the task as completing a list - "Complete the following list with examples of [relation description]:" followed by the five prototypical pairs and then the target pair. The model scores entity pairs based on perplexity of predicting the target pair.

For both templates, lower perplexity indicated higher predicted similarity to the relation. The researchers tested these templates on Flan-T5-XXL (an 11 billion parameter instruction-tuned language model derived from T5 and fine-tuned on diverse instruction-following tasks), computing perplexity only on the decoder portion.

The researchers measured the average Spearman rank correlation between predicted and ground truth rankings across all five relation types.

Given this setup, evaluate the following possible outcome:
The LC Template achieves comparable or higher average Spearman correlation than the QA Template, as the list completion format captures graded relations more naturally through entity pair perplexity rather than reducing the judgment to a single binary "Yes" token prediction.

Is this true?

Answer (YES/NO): NO